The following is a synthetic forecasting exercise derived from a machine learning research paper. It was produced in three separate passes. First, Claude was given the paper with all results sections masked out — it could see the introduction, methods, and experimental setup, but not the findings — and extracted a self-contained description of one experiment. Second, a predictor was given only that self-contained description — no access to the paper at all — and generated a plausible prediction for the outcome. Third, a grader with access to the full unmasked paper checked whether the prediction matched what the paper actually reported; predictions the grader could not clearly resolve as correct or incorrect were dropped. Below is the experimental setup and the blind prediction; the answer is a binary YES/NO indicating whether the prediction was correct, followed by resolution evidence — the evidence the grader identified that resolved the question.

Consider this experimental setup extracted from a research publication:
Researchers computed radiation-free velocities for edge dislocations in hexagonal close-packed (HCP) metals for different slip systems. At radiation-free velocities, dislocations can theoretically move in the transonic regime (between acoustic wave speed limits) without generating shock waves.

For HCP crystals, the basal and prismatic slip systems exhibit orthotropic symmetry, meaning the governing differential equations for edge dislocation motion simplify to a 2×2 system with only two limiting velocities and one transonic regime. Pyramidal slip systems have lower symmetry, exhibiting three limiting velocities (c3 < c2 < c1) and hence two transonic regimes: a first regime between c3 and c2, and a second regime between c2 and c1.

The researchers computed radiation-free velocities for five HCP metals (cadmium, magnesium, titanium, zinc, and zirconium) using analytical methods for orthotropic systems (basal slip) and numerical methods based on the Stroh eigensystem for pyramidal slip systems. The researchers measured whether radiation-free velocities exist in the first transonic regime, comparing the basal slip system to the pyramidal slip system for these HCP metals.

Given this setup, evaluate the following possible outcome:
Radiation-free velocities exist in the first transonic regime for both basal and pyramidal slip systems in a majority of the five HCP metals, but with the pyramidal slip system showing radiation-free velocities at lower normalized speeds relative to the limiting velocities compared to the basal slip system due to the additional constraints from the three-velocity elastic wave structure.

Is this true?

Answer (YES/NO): NO